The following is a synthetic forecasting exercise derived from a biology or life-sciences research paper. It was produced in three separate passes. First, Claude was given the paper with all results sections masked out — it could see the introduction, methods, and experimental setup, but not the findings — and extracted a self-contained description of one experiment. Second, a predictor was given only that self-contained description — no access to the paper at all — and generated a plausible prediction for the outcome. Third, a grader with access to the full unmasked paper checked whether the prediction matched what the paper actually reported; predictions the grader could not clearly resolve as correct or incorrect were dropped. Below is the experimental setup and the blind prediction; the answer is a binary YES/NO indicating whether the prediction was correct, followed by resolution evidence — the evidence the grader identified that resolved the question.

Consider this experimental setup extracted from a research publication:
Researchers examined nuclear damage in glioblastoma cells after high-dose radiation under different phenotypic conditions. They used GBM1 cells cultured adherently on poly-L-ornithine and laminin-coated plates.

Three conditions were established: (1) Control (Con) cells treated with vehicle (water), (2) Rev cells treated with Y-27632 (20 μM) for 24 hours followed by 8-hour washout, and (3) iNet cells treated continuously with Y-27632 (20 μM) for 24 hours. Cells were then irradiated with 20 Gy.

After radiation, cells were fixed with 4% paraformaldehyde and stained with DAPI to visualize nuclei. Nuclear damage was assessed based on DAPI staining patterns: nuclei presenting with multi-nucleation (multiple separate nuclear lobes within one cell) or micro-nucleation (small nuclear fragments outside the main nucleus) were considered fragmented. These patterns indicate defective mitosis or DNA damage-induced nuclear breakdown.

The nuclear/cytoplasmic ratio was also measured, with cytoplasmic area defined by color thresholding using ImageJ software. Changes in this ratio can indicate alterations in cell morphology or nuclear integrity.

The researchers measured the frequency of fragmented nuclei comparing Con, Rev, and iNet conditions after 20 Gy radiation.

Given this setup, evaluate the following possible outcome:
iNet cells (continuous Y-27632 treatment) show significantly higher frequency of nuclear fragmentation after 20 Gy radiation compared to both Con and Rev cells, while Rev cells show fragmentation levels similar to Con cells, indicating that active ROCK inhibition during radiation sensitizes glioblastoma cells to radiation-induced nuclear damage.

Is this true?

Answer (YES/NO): NO